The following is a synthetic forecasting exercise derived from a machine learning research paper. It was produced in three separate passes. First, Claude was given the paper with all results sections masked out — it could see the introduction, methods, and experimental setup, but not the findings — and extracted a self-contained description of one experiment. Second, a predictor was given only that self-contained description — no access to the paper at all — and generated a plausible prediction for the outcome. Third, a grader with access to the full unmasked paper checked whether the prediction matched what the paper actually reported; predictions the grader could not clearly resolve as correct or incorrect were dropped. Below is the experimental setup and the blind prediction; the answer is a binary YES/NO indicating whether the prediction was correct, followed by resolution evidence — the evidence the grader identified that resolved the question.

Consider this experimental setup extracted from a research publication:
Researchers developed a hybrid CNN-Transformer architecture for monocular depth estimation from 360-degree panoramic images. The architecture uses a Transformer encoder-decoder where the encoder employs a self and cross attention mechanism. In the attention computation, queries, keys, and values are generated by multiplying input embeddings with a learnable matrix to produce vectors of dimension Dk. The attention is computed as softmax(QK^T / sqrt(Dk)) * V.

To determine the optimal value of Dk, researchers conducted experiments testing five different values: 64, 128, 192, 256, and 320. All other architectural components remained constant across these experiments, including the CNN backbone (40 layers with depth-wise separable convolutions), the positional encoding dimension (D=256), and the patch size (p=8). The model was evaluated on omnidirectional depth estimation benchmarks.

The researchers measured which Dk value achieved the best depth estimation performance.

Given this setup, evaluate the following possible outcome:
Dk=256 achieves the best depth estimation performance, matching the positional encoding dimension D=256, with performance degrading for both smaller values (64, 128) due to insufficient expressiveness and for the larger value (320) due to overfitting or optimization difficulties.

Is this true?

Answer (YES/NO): NO